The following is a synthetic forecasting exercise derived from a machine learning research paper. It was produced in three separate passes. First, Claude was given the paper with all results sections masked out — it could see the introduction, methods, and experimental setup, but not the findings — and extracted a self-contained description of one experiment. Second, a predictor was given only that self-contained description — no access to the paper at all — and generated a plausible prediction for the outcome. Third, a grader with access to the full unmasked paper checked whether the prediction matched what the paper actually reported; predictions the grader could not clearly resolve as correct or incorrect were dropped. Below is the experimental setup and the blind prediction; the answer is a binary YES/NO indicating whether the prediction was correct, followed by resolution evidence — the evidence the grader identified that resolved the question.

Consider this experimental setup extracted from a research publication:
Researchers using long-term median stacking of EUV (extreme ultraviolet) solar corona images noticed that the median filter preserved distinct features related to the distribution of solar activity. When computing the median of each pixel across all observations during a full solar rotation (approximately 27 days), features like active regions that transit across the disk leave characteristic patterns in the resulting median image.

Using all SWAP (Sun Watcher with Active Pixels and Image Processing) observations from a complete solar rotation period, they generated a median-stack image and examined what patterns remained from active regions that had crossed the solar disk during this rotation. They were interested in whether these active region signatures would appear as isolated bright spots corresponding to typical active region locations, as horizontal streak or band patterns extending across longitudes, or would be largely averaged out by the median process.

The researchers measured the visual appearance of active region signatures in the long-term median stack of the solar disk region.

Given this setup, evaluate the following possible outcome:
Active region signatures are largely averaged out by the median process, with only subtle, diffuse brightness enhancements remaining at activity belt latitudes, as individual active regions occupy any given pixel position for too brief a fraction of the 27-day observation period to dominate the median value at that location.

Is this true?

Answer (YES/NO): NO